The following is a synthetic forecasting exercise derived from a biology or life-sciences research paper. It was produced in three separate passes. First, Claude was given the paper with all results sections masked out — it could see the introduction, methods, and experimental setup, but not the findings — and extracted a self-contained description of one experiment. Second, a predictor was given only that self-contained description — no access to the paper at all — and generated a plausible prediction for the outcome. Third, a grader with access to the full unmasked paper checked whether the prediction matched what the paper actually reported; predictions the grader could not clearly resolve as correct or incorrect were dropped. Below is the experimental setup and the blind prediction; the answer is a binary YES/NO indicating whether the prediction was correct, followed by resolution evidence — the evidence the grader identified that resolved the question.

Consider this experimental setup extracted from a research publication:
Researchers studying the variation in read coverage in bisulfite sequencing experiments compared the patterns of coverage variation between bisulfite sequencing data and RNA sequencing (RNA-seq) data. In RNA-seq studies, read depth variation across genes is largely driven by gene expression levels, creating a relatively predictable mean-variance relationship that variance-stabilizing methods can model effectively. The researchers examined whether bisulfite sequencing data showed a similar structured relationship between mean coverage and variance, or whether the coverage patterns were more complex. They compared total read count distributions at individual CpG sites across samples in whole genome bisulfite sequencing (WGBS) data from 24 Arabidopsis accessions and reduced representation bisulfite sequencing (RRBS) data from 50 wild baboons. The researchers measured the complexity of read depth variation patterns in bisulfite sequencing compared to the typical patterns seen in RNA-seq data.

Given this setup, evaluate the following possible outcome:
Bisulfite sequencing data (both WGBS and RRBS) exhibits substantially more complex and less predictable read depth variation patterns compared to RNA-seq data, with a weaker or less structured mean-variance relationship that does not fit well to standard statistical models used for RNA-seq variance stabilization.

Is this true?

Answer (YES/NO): YES